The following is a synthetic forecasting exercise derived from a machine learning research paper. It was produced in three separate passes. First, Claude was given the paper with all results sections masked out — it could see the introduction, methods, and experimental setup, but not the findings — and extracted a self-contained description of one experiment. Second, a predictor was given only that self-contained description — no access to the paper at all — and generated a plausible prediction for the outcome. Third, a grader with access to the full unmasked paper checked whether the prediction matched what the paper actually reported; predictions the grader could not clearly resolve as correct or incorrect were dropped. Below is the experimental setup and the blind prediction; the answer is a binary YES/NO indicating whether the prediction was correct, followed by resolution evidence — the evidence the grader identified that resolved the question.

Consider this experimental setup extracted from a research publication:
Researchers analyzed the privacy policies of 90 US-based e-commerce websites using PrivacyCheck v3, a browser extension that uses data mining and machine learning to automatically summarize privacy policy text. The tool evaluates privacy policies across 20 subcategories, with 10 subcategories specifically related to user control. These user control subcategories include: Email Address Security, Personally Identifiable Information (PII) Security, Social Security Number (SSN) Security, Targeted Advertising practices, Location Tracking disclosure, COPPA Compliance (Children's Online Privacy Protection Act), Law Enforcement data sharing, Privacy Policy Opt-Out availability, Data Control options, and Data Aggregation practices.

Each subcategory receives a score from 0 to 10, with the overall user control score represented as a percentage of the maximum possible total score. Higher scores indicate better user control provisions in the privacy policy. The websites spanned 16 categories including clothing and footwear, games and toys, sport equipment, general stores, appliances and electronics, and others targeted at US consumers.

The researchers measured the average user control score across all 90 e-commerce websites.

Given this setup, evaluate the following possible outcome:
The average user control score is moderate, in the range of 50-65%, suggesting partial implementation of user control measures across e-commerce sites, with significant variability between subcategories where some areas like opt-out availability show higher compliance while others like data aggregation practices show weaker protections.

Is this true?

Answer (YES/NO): NO